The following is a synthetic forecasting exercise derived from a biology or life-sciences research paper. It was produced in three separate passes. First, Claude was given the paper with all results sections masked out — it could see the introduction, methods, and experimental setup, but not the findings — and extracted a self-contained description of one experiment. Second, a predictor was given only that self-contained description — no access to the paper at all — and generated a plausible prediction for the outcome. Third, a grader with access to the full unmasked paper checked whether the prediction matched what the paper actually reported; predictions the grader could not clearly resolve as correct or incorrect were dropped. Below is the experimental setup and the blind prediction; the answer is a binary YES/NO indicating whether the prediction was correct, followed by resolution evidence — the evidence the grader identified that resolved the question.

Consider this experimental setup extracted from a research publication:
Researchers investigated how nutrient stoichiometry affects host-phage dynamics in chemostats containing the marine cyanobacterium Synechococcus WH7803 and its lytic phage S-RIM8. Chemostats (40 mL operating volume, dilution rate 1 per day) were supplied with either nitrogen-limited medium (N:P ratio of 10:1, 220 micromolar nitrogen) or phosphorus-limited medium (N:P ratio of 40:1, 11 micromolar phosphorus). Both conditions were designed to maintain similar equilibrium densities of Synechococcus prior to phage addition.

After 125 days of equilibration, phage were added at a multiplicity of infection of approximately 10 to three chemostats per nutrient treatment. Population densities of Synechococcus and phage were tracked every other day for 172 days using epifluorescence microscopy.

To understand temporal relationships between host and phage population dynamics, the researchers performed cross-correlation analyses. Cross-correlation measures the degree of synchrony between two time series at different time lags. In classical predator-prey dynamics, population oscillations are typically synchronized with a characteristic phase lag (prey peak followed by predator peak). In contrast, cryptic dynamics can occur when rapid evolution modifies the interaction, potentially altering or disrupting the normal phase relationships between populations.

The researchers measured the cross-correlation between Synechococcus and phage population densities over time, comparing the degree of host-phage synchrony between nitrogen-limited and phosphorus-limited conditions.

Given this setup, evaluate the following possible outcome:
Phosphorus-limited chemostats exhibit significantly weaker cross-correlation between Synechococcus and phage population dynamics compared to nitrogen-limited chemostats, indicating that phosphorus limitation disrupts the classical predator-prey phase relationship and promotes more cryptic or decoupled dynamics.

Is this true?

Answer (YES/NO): YES